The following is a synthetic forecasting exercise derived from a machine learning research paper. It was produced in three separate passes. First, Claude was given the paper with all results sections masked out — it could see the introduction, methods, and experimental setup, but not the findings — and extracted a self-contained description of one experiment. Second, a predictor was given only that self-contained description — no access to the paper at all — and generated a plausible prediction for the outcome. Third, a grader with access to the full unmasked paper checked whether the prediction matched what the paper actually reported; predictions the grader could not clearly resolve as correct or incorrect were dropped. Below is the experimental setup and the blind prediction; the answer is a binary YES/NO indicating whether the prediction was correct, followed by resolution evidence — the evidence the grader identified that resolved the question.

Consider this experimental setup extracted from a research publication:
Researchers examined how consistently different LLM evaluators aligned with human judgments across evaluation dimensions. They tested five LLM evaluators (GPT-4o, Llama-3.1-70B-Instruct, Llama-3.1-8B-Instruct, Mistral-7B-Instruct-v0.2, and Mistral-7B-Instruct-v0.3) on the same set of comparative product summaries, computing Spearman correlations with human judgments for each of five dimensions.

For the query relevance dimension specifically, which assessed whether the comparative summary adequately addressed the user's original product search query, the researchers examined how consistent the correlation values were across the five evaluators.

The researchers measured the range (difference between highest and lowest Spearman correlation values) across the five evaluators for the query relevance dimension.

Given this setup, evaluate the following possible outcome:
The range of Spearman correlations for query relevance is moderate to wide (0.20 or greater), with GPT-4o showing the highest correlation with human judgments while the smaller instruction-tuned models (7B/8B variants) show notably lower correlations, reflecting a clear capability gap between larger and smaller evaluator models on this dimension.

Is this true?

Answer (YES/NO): NO